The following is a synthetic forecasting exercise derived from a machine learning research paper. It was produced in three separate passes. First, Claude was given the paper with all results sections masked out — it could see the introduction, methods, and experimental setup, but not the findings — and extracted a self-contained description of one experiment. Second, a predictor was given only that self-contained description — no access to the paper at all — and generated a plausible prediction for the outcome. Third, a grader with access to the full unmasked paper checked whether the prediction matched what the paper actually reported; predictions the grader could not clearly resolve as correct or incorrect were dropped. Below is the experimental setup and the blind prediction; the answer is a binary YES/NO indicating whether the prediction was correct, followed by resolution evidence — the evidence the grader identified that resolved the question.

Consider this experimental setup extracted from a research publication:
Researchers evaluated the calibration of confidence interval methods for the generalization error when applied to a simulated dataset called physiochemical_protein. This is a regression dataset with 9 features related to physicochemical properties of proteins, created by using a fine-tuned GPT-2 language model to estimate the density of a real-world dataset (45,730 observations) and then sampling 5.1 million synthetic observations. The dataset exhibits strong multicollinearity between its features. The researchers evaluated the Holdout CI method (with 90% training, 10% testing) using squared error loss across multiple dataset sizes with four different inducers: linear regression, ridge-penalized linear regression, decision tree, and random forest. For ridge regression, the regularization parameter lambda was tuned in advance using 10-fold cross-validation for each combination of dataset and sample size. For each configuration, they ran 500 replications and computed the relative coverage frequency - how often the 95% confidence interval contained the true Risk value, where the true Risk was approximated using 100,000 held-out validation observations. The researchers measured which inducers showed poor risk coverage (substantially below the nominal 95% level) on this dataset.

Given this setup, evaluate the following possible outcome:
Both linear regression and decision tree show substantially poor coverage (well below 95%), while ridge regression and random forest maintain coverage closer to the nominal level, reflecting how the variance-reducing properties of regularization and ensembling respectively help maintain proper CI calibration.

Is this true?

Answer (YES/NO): NO